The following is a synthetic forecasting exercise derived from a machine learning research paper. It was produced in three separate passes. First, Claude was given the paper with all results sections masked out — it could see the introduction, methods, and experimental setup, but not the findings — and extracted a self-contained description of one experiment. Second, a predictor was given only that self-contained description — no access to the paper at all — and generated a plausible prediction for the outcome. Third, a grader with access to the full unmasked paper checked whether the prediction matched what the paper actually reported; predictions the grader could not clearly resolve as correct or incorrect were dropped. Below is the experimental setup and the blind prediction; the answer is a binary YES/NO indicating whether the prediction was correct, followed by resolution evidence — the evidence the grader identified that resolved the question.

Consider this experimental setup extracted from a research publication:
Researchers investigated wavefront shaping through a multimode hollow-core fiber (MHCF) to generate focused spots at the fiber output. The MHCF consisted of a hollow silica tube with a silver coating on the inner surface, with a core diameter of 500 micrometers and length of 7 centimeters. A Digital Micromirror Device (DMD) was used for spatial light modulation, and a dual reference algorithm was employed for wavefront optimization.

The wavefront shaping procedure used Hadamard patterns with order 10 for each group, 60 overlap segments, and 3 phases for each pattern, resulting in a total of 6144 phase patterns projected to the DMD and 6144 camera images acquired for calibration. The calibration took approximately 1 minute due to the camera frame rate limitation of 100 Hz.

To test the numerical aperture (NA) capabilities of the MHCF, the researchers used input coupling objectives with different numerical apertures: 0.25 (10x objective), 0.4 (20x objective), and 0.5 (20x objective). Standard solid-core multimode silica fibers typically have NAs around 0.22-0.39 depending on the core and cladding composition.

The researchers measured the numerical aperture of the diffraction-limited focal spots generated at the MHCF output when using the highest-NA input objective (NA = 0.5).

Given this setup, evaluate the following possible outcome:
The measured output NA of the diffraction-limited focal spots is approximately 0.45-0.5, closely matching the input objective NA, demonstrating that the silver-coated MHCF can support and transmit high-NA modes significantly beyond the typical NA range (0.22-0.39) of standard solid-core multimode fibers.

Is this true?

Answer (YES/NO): NO